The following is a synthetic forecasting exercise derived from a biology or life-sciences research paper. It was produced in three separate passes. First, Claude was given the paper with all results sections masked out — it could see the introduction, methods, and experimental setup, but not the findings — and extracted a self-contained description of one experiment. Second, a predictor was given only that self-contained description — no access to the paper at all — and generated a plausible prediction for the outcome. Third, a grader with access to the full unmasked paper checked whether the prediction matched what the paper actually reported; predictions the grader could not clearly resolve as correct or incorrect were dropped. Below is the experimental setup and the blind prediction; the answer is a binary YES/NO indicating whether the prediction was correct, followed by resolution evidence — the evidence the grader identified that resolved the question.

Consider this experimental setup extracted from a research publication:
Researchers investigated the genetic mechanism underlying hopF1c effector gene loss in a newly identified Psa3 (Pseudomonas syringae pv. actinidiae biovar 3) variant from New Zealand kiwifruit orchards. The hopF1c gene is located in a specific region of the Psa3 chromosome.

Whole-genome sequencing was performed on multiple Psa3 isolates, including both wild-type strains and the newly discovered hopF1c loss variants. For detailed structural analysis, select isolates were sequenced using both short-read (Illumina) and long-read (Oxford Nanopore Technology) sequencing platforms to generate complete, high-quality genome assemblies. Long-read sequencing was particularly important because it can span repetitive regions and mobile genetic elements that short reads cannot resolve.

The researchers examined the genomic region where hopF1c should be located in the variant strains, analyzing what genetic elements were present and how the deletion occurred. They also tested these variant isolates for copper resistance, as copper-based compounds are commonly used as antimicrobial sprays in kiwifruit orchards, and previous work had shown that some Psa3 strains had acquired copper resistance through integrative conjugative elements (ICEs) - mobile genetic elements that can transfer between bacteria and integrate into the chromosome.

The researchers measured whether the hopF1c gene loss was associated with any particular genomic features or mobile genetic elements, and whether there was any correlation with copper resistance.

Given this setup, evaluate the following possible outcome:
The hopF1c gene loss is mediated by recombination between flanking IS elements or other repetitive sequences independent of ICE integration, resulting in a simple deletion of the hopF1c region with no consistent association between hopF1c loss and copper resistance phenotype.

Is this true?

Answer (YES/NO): NO